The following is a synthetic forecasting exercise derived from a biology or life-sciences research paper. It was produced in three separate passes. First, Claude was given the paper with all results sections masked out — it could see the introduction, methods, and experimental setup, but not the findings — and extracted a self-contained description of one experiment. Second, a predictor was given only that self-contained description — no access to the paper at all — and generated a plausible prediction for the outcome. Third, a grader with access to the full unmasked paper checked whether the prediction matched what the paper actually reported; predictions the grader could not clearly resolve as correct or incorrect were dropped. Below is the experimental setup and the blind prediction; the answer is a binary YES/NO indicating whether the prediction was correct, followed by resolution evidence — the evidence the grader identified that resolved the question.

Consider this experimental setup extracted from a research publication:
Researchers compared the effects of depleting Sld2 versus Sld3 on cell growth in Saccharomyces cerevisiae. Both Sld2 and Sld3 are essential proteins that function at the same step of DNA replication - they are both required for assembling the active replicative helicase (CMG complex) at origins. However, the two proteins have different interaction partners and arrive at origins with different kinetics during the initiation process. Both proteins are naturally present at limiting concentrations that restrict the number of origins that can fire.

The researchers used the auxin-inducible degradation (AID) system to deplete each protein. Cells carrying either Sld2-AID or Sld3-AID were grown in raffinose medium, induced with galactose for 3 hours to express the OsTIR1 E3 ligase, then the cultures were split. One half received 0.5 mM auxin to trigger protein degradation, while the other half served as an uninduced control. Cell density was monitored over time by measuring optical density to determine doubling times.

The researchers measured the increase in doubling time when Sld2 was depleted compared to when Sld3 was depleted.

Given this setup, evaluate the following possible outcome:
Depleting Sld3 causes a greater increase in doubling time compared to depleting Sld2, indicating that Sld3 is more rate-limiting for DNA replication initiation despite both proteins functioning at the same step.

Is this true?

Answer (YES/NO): YES